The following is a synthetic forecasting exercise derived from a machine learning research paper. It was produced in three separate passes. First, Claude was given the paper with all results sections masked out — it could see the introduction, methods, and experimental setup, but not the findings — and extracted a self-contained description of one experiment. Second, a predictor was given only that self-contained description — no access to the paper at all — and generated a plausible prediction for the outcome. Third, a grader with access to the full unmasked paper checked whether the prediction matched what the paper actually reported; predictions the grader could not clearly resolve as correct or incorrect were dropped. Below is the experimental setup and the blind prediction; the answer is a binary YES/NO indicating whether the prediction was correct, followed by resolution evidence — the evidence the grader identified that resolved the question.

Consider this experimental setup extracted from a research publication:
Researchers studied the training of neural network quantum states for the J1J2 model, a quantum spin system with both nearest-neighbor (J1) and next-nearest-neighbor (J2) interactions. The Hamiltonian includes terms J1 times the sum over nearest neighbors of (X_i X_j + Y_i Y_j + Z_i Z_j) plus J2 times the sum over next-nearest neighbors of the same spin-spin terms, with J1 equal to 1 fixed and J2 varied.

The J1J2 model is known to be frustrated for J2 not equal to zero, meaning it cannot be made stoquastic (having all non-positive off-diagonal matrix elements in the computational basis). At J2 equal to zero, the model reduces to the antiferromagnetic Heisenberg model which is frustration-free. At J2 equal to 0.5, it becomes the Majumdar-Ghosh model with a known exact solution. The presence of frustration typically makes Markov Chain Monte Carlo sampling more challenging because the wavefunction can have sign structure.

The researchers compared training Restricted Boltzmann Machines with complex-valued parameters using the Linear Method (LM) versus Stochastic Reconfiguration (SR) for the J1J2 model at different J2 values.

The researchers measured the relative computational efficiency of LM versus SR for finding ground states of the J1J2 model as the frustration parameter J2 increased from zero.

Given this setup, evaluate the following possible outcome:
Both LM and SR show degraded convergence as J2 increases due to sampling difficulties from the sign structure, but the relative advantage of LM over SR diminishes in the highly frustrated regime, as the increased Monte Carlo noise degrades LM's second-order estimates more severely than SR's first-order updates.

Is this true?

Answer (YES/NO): NO